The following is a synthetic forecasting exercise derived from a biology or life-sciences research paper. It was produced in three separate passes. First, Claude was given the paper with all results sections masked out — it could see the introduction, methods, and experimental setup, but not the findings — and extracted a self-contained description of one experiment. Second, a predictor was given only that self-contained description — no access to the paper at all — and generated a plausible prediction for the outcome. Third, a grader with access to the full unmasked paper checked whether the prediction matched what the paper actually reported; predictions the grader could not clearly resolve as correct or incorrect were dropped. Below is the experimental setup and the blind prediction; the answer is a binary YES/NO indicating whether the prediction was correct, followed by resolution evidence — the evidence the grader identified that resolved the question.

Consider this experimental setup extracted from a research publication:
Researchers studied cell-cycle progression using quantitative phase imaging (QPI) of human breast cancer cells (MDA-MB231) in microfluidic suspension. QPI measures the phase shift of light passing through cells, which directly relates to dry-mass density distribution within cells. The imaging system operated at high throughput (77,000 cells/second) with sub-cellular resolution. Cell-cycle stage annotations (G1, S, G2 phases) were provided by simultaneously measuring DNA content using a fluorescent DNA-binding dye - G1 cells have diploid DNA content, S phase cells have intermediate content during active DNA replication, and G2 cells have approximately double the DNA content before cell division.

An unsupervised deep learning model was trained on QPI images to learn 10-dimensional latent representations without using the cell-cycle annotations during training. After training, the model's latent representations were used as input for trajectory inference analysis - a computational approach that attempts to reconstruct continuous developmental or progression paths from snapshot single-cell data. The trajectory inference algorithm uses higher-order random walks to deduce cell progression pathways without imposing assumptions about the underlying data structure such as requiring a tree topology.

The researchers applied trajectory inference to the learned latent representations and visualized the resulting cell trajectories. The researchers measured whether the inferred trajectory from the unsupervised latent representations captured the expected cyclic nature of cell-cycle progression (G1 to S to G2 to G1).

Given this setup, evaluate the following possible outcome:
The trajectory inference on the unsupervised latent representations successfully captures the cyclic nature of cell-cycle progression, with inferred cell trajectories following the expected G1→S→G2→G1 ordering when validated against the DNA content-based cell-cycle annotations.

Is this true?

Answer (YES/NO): NO